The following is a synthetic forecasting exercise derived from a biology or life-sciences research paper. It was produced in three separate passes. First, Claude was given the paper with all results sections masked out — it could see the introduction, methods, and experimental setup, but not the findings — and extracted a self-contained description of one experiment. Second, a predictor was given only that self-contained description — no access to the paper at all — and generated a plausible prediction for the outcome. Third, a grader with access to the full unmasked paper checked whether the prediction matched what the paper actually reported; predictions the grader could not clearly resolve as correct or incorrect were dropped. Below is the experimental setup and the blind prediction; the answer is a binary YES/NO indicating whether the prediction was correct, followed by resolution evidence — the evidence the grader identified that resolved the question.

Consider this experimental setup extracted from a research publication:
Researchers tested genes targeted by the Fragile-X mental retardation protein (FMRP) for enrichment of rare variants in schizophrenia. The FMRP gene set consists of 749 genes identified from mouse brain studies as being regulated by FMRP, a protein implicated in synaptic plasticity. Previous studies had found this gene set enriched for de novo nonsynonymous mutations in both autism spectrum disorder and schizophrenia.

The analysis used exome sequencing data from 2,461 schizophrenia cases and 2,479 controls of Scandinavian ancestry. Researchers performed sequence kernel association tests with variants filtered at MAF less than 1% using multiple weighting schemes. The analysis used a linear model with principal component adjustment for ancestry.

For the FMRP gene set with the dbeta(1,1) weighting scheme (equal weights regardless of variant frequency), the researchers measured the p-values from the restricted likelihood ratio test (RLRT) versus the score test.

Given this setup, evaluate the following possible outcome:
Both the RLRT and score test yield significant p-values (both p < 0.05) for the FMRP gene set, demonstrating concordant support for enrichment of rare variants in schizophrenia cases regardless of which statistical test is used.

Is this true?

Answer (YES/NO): NO